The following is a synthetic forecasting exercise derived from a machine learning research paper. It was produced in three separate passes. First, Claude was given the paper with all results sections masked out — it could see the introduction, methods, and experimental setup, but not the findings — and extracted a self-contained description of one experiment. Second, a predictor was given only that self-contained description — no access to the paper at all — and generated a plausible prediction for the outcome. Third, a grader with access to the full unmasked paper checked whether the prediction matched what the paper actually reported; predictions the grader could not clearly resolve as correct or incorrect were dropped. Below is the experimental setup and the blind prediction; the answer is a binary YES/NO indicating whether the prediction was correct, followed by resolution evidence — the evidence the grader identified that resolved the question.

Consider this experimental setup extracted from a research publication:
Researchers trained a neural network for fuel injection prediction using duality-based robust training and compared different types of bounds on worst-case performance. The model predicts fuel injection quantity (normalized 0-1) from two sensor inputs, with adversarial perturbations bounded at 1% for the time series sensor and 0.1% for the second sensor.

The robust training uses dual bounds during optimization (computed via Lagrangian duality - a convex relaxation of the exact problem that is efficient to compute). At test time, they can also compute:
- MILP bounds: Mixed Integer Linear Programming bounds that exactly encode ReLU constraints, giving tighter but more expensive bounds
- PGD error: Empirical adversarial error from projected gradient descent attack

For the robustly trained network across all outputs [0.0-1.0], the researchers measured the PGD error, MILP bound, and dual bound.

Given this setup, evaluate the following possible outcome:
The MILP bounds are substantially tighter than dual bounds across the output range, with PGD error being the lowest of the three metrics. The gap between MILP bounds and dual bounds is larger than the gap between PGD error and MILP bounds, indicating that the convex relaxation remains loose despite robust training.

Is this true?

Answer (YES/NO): NO